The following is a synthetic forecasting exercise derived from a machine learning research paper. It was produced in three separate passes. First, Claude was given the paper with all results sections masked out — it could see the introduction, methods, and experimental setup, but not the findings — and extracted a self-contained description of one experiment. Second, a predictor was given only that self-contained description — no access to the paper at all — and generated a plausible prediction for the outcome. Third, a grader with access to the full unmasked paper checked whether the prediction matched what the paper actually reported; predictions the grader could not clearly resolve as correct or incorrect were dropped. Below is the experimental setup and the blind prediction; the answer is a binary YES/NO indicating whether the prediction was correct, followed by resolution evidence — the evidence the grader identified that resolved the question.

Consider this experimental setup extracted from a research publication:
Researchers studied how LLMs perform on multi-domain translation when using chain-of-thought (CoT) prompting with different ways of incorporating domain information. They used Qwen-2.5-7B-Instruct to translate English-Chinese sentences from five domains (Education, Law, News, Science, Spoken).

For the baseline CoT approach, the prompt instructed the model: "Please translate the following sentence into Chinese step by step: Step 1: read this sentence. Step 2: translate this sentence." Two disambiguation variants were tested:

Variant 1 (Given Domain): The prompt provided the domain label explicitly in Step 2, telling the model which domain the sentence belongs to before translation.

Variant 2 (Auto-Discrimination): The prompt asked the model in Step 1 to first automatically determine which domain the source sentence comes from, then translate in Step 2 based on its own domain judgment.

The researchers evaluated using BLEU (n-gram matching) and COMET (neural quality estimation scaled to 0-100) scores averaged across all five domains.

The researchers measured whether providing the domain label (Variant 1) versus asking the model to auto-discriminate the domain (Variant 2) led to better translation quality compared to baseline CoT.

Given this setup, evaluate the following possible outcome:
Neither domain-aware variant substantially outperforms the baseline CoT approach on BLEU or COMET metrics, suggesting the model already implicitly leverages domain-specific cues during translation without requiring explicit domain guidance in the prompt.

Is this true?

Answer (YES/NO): NO